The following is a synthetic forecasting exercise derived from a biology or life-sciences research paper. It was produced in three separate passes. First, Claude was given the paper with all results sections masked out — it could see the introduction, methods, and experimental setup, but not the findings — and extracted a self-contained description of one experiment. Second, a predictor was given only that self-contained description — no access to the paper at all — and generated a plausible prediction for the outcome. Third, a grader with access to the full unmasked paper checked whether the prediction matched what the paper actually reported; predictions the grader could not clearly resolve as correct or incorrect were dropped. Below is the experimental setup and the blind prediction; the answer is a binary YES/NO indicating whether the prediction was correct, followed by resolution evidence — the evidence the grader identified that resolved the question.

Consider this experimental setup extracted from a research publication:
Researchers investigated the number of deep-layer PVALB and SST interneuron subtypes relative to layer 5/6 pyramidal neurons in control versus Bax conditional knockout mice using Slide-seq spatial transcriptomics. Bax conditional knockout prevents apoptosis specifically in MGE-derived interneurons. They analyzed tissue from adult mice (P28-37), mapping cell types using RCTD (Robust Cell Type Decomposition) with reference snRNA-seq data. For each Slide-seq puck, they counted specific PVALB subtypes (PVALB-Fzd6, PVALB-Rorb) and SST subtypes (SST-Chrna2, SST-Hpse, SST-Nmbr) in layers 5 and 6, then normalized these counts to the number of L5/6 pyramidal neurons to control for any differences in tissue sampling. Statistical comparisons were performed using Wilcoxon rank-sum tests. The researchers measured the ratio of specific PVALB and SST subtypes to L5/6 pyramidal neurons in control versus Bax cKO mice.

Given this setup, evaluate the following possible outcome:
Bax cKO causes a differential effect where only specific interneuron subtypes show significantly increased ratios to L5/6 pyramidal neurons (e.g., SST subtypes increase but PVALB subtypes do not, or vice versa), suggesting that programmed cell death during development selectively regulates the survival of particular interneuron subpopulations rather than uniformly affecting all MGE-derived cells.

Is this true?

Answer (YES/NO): NO